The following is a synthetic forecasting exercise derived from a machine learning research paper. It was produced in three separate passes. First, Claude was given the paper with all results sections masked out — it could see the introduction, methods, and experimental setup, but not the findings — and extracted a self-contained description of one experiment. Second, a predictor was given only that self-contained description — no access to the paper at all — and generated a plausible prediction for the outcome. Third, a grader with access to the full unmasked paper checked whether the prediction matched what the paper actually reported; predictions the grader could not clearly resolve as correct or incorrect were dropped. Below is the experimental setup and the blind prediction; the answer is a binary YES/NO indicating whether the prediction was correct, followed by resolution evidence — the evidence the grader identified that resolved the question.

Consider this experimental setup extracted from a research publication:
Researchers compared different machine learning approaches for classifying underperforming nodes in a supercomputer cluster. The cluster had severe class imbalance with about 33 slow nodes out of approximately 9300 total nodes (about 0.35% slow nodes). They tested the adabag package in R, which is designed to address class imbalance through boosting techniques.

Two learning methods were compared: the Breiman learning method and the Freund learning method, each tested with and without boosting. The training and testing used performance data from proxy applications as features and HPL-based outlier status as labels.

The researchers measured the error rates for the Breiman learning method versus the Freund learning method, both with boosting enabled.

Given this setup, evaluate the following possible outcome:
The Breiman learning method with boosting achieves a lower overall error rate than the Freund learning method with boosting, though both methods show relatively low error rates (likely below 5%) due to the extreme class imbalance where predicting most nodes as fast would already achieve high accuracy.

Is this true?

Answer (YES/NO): NO